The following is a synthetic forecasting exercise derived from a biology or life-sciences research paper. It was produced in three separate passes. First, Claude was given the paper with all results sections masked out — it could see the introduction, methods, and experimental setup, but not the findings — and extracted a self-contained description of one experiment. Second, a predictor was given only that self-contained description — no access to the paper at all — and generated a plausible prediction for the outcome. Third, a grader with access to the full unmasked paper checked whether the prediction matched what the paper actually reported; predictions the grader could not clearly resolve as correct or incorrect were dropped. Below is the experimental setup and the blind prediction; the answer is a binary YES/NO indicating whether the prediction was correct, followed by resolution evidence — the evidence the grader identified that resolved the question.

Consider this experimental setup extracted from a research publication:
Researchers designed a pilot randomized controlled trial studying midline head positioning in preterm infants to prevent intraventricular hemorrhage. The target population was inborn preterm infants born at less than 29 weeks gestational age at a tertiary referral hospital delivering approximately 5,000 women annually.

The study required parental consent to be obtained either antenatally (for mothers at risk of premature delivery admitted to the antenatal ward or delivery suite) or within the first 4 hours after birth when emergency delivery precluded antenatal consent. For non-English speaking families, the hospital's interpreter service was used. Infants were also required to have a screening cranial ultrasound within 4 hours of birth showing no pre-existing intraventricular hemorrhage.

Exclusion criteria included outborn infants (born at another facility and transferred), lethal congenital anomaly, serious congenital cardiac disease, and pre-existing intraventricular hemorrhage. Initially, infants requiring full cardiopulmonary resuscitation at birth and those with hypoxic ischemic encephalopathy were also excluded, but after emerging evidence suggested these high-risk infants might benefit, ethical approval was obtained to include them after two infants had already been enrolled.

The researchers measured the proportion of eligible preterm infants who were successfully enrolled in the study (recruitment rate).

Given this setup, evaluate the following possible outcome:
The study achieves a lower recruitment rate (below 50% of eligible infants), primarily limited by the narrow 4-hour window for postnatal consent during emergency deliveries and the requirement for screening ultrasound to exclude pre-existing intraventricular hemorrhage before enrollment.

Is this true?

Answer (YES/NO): NO